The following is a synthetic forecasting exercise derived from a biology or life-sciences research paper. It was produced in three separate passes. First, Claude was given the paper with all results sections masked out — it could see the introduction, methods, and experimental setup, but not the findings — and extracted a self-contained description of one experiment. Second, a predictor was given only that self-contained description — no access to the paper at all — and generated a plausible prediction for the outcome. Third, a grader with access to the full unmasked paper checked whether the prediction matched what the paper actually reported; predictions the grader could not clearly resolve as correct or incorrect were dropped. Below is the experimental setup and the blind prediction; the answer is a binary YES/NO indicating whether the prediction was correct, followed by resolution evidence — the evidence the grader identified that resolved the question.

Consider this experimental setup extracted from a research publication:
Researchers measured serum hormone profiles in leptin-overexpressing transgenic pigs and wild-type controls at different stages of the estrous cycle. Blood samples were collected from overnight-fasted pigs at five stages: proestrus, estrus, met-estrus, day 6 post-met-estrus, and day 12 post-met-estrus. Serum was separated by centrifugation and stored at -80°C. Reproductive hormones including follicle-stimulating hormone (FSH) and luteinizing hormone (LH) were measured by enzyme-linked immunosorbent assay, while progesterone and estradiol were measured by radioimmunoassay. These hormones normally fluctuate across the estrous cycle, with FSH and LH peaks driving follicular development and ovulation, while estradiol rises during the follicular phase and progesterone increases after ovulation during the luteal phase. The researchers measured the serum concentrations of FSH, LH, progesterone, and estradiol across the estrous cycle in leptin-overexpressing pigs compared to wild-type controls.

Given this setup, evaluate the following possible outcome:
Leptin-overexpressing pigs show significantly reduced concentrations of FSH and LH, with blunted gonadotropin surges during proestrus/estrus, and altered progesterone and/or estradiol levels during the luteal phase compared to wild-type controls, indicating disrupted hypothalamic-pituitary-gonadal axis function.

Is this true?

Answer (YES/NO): NO